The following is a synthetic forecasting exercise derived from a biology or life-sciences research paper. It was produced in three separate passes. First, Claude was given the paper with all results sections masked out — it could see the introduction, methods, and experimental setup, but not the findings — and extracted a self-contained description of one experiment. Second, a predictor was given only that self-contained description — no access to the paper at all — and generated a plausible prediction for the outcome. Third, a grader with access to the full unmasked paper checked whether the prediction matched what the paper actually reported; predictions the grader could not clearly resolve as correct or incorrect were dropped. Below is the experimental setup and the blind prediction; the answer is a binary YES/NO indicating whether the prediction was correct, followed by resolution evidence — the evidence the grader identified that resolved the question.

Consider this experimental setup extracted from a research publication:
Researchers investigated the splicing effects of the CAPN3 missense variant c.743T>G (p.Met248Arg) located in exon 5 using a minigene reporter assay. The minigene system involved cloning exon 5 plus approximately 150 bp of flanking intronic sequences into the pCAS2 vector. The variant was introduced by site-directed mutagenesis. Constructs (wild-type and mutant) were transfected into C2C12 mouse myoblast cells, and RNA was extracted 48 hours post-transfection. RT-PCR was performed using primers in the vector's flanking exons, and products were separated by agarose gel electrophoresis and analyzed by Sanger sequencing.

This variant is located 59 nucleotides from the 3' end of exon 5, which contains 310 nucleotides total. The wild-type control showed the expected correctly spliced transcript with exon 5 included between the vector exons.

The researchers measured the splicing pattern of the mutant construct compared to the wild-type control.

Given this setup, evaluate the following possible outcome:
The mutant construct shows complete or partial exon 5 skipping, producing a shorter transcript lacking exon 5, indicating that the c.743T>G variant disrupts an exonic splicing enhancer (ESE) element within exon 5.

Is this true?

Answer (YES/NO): NO